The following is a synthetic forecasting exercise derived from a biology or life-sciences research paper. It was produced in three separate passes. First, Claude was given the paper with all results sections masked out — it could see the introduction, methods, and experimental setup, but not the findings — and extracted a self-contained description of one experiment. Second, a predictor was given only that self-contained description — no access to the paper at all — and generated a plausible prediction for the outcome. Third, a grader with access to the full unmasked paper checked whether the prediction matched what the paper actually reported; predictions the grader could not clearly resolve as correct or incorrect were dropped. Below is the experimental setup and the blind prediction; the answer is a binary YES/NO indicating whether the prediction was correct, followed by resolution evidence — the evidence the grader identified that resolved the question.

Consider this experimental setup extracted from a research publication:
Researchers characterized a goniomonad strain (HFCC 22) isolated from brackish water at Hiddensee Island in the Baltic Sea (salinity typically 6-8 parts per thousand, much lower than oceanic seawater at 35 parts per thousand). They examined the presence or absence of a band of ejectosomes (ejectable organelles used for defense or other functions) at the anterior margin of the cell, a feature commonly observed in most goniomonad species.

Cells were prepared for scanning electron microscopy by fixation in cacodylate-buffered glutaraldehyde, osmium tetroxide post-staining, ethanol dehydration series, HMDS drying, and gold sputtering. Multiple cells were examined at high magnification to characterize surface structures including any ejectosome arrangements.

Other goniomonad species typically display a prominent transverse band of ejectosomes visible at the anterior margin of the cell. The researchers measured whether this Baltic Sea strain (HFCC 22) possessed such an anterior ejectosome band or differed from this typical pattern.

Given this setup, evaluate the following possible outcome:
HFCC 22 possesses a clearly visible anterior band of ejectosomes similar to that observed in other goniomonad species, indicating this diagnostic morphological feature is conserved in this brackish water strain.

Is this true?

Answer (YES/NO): NO